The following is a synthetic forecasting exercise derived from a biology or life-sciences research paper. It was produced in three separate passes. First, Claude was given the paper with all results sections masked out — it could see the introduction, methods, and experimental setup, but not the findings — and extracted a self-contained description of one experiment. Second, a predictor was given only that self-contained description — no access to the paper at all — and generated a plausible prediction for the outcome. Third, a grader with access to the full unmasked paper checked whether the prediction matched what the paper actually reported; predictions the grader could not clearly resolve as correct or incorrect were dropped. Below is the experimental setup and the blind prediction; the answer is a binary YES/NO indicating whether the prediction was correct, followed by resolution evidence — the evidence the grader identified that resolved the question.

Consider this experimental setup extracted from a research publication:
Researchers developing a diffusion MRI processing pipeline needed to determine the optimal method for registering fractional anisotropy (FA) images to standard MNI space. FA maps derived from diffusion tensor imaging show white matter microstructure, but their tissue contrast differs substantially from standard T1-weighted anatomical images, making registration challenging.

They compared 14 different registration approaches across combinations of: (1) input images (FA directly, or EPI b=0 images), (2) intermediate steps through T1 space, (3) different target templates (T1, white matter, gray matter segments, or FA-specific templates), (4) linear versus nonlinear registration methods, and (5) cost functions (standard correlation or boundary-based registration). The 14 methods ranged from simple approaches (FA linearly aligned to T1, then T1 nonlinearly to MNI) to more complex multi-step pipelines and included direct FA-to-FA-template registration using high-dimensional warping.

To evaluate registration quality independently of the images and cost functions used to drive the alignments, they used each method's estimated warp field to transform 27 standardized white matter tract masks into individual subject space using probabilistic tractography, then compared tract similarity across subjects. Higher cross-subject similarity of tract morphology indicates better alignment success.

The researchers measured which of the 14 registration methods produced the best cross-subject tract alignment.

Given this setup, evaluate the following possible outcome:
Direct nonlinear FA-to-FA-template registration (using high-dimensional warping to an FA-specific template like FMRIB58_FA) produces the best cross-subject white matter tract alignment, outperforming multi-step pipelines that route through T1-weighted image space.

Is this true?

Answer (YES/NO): YES